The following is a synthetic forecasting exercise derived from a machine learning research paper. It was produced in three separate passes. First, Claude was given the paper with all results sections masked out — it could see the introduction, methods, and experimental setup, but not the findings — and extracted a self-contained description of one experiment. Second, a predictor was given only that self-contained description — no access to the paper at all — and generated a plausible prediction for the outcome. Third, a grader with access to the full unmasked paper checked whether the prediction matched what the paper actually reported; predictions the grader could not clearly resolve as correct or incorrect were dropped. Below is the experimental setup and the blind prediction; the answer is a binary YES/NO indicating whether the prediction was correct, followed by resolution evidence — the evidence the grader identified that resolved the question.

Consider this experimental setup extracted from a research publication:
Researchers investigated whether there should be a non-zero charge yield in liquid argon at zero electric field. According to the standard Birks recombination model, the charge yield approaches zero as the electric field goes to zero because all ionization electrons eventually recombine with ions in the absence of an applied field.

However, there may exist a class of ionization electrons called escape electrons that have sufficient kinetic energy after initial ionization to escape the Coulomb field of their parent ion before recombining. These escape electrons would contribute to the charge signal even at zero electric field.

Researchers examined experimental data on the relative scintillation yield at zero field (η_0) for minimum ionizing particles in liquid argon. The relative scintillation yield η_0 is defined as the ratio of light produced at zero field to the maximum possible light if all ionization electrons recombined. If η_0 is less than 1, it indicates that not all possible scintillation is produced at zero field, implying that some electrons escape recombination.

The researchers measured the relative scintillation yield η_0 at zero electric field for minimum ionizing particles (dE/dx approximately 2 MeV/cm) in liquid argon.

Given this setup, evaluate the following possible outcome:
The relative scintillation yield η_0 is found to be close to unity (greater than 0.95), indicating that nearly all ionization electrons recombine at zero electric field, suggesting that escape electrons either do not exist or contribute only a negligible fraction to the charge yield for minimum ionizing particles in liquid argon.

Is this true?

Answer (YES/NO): NO